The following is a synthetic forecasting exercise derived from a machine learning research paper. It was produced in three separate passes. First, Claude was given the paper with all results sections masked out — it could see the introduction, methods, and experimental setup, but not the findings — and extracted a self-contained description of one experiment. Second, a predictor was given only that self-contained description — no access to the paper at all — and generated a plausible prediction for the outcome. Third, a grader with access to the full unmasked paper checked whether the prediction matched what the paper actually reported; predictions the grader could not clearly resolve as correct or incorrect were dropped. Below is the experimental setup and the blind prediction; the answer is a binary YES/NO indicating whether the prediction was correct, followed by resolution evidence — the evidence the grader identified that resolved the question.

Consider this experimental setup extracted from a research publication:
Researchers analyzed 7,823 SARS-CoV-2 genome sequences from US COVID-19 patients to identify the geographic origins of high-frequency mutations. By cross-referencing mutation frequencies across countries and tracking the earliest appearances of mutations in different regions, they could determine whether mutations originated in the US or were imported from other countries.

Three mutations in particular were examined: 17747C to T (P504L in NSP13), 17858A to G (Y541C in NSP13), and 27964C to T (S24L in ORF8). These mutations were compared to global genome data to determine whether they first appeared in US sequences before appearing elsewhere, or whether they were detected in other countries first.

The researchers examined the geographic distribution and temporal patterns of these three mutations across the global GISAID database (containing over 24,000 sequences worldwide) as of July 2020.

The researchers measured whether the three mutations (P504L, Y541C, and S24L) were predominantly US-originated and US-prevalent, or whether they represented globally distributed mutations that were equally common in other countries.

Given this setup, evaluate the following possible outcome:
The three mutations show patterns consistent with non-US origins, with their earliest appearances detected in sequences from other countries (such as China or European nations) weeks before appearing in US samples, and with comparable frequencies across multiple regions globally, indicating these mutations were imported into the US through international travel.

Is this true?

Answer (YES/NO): NO